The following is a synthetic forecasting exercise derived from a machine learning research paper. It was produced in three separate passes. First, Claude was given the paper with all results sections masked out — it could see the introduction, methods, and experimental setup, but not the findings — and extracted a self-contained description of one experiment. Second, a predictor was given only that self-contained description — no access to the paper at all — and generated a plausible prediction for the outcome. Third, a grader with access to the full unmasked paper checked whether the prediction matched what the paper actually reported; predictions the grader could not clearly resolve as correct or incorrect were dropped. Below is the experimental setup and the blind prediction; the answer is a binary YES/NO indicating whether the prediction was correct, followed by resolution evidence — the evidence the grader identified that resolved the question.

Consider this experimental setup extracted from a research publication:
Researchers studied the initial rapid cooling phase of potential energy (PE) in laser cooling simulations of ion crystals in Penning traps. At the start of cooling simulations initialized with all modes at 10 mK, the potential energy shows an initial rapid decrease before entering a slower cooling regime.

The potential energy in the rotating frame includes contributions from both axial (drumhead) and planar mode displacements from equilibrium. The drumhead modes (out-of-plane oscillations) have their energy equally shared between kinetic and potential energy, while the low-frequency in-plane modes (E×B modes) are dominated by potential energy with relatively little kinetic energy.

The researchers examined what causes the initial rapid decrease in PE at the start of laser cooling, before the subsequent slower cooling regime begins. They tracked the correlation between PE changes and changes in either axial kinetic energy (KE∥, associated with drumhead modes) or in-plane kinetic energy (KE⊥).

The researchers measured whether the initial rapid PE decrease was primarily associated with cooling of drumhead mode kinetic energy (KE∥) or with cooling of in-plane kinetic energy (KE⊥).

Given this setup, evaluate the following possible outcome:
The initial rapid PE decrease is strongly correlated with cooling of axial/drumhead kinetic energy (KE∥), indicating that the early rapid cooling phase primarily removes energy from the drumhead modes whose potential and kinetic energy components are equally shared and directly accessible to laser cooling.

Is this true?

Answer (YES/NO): YES